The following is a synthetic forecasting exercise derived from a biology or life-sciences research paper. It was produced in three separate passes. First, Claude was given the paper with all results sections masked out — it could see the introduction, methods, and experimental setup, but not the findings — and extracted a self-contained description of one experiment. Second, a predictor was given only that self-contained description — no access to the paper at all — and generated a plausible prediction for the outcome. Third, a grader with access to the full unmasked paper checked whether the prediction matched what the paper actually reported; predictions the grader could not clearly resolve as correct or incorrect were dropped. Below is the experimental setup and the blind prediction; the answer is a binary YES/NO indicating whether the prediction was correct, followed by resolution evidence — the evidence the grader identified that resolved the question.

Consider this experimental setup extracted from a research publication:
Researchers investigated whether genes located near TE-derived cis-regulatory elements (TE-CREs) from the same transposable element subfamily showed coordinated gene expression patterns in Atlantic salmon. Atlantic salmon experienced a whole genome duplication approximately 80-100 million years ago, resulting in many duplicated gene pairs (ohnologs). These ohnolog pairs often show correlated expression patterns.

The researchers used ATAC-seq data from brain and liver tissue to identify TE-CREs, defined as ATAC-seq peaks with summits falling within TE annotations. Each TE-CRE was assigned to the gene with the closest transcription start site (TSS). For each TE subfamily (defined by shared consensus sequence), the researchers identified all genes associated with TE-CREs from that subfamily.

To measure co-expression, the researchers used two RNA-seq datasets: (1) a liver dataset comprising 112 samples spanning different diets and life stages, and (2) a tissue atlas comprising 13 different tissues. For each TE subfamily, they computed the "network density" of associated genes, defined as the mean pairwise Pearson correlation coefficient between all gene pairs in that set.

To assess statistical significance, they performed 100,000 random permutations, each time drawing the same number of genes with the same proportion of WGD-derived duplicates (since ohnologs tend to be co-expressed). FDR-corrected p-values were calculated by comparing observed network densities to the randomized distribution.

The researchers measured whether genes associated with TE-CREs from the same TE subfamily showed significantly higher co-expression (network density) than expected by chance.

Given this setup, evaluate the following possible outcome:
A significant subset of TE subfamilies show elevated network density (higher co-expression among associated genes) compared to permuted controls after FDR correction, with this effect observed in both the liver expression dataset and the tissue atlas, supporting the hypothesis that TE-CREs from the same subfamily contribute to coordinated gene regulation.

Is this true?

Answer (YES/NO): YES